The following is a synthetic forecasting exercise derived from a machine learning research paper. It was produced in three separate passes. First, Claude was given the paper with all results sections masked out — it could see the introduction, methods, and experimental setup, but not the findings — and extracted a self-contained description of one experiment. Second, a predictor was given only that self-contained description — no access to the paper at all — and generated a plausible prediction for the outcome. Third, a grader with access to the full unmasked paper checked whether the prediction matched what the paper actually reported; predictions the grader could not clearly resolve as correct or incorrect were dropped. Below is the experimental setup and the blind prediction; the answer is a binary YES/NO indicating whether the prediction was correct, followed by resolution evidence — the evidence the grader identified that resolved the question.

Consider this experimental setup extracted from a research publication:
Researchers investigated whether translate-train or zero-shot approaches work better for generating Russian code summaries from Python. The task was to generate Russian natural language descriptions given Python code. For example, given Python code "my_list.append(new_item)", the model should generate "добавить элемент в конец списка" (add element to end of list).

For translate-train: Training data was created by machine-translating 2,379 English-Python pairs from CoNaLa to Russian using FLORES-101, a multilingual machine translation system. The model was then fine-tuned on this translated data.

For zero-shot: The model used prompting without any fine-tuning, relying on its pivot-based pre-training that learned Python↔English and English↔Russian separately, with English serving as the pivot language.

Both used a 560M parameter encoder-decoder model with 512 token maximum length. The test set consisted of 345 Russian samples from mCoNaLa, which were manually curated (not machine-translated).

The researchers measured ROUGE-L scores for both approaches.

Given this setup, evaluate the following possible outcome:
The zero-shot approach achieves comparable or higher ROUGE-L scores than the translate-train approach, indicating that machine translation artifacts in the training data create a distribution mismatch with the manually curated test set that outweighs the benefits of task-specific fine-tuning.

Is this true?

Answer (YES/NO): YES